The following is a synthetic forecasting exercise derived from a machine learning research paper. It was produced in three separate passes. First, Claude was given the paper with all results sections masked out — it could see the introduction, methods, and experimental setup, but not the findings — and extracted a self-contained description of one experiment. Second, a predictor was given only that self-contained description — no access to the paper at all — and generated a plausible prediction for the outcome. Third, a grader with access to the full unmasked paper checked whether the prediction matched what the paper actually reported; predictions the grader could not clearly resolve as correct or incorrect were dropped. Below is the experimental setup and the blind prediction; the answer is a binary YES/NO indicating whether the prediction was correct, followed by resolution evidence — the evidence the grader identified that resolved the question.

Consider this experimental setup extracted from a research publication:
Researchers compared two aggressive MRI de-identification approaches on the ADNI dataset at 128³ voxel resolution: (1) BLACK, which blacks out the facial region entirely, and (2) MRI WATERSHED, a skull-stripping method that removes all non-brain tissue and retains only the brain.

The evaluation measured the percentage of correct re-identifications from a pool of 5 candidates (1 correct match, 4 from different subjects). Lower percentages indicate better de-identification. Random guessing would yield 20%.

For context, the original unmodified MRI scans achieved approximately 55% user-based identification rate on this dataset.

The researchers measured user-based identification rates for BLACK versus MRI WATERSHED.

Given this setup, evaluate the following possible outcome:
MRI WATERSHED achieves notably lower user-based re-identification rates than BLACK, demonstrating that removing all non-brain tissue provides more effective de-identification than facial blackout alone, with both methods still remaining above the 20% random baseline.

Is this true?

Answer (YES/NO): NO